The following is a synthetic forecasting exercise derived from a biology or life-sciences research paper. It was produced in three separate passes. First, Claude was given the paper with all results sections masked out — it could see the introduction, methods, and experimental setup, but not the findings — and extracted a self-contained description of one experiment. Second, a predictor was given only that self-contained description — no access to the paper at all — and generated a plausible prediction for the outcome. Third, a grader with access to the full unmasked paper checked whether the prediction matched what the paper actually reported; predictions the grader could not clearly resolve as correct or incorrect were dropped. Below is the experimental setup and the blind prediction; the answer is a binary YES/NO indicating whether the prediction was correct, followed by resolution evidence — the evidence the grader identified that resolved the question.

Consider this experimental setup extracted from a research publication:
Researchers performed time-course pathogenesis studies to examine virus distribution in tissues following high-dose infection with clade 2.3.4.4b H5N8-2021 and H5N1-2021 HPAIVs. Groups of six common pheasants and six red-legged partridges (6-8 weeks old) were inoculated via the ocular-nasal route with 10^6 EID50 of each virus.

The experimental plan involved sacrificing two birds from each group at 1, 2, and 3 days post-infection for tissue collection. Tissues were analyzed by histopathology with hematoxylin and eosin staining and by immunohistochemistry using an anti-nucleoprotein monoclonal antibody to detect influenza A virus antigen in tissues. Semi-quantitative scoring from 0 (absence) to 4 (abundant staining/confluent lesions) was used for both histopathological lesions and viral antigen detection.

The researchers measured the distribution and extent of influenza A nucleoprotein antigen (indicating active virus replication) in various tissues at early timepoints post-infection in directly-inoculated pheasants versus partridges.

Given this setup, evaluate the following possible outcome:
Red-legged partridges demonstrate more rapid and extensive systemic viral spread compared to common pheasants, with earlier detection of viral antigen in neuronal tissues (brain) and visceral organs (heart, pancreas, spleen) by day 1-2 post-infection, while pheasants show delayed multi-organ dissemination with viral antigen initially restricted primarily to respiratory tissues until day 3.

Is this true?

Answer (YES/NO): NO